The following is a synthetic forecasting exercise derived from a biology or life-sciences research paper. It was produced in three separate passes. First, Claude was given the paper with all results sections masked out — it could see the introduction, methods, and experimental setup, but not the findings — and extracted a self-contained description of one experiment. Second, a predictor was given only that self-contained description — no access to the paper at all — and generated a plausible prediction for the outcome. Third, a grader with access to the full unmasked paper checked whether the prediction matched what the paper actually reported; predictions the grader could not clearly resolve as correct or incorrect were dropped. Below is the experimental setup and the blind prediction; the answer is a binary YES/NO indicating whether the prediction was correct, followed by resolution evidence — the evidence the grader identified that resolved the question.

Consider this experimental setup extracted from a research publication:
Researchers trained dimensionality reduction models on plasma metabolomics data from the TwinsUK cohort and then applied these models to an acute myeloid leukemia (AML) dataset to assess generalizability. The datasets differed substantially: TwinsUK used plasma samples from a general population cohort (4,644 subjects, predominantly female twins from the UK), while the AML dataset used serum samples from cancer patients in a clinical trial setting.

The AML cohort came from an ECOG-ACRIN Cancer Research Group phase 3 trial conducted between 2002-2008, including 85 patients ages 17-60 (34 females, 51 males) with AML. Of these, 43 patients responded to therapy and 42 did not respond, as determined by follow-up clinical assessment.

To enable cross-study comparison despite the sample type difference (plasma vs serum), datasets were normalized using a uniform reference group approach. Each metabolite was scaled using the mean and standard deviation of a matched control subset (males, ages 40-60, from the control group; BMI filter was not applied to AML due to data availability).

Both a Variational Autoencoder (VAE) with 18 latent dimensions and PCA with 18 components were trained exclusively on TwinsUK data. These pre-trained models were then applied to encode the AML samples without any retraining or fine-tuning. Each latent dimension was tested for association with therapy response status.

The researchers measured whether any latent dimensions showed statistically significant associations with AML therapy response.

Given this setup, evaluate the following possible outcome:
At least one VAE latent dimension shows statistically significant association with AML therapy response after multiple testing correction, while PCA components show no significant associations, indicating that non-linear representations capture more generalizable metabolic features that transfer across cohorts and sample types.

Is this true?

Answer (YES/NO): NO